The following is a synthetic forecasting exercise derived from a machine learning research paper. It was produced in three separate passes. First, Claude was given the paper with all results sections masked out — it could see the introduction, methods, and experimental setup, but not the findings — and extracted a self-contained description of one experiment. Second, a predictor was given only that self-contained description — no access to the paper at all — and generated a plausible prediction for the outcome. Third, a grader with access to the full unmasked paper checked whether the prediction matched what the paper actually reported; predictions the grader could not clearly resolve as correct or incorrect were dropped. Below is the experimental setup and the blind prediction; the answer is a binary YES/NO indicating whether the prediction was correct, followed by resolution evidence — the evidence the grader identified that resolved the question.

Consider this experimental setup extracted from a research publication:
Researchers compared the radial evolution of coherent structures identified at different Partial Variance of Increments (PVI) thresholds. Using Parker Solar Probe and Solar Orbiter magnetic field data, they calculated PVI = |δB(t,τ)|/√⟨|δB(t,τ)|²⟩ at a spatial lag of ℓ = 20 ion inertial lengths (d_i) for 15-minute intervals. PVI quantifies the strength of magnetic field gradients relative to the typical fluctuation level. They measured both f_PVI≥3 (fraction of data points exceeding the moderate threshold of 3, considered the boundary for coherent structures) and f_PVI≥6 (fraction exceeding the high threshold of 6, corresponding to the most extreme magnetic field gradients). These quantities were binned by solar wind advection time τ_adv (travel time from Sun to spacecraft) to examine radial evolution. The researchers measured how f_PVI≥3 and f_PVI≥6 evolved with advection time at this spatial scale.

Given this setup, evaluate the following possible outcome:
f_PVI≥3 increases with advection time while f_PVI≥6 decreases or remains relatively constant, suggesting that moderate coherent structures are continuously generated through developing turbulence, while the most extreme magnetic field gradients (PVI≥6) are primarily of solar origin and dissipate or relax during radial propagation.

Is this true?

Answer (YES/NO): NO